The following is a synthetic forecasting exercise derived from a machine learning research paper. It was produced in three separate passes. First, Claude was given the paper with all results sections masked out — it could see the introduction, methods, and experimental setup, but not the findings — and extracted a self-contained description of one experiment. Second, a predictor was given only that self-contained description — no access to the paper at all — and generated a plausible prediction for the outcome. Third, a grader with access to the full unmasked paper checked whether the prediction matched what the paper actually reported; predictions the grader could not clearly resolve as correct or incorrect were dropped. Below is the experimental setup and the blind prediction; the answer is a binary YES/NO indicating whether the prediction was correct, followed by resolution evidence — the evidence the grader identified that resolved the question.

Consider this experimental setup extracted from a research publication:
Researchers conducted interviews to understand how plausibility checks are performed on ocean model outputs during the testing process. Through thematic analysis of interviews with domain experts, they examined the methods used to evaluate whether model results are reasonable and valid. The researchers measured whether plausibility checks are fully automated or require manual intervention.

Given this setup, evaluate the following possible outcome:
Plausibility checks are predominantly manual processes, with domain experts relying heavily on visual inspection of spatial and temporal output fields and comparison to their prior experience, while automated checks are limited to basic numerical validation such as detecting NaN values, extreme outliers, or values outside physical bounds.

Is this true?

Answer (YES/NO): NO